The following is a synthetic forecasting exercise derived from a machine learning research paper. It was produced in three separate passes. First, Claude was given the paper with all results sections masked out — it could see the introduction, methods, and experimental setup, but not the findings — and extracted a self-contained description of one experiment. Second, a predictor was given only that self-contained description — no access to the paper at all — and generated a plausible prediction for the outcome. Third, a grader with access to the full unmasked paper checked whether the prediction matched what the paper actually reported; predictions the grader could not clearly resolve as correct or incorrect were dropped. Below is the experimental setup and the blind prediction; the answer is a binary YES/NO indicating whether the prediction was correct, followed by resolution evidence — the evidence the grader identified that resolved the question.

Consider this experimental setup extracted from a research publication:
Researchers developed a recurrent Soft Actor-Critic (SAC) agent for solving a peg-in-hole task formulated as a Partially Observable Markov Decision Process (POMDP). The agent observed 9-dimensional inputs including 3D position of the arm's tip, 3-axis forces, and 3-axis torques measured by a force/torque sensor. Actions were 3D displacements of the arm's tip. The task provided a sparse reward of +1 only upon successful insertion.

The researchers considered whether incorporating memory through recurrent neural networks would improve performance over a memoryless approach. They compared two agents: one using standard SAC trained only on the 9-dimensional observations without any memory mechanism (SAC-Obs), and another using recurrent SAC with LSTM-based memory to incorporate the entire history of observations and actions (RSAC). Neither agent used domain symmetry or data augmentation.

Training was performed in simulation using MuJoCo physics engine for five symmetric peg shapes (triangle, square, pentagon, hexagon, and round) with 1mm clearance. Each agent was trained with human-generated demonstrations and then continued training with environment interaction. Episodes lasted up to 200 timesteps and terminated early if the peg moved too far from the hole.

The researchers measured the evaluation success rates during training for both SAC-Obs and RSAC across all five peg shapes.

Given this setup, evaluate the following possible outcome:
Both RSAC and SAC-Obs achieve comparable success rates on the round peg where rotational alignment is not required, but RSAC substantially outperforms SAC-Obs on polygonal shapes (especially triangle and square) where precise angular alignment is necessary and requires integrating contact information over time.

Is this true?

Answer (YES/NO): NO